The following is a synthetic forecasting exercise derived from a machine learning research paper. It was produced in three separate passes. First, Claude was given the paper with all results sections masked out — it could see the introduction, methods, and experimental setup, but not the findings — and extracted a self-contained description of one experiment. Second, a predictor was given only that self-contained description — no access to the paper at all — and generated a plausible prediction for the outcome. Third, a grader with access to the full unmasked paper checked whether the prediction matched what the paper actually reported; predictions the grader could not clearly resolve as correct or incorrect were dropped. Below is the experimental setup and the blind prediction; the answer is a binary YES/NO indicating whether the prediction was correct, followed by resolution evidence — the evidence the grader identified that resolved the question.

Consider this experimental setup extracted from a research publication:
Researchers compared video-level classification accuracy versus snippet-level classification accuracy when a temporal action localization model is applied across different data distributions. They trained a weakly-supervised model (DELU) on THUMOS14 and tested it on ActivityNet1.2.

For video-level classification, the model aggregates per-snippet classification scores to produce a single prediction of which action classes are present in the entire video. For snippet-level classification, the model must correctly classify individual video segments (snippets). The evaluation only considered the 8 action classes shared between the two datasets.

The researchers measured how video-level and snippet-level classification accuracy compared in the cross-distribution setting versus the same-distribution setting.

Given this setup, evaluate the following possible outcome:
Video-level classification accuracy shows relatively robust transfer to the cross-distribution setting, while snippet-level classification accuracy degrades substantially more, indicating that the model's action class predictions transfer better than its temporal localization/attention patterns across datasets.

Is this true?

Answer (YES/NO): YES